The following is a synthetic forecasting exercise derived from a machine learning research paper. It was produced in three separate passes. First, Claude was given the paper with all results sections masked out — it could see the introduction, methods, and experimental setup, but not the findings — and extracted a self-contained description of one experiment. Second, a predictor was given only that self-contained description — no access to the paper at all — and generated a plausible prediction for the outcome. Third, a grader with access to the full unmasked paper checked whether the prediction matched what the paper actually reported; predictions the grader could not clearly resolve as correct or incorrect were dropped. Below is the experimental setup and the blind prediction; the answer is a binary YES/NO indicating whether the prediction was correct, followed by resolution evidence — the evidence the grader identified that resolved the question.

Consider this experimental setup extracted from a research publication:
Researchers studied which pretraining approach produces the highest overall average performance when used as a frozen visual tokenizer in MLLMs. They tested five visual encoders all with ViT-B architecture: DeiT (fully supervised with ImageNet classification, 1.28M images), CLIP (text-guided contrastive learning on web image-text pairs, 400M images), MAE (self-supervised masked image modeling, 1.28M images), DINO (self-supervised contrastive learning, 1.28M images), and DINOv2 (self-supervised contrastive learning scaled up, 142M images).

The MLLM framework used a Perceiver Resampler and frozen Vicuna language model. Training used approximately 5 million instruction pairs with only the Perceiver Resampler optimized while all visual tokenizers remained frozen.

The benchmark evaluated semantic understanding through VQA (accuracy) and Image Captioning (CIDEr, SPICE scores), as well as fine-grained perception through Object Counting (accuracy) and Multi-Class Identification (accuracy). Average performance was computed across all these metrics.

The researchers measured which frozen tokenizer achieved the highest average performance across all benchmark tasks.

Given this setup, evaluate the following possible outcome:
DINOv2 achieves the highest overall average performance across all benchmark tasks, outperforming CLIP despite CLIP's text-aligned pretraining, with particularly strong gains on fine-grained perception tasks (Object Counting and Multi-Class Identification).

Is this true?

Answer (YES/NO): NO